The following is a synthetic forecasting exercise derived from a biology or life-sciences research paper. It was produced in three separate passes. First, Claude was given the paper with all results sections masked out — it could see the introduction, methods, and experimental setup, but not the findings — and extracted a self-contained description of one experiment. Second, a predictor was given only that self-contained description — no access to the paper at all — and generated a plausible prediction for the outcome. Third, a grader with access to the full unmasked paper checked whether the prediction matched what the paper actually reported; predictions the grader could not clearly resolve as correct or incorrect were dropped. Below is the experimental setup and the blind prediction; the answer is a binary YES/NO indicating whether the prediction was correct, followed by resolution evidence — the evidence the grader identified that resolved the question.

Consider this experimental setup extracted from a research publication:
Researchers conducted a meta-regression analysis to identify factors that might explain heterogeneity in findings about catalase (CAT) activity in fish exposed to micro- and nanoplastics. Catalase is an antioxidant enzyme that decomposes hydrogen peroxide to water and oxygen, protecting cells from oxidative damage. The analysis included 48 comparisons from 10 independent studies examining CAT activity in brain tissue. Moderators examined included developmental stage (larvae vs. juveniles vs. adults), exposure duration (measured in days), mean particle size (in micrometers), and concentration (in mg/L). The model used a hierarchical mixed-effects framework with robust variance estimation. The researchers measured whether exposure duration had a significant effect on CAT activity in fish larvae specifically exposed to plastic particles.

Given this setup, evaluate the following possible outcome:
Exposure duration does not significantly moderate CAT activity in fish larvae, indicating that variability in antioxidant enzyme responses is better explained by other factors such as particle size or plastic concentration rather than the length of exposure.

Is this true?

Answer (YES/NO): NO